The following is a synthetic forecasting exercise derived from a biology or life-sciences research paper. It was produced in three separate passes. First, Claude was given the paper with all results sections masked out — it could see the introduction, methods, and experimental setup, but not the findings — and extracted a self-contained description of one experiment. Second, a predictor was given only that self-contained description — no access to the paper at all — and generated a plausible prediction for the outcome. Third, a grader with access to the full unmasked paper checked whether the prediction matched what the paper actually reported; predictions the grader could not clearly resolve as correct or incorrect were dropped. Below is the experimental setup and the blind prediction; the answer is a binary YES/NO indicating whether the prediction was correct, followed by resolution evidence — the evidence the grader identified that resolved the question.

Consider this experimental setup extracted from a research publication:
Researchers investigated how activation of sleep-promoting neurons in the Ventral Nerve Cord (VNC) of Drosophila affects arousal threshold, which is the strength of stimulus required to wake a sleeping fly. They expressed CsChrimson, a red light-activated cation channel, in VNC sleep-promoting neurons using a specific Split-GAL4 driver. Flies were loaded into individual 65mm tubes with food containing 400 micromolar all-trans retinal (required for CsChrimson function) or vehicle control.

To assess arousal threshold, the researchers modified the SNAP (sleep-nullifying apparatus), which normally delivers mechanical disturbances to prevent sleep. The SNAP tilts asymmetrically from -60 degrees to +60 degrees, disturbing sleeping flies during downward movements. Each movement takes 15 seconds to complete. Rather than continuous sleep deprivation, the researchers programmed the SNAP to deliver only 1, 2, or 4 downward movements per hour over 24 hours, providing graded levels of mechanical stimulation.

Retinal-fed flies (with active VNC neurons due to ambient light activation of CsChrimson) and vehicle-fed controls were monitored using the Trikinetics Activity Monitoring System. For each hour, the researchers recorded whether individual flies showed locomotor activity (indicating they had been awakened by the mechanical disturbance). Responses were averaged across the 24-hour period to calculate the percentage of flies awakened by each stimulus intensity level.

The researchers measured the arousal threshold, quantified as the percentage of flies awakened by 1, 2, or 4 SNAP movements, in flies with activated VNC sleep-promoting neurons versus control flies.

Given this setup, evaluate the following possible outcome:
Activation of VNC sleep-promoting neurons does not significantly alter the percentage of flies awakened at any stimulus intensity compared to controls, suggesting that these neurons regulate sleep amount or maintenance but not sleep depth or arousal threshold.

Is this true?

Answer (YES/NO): NO